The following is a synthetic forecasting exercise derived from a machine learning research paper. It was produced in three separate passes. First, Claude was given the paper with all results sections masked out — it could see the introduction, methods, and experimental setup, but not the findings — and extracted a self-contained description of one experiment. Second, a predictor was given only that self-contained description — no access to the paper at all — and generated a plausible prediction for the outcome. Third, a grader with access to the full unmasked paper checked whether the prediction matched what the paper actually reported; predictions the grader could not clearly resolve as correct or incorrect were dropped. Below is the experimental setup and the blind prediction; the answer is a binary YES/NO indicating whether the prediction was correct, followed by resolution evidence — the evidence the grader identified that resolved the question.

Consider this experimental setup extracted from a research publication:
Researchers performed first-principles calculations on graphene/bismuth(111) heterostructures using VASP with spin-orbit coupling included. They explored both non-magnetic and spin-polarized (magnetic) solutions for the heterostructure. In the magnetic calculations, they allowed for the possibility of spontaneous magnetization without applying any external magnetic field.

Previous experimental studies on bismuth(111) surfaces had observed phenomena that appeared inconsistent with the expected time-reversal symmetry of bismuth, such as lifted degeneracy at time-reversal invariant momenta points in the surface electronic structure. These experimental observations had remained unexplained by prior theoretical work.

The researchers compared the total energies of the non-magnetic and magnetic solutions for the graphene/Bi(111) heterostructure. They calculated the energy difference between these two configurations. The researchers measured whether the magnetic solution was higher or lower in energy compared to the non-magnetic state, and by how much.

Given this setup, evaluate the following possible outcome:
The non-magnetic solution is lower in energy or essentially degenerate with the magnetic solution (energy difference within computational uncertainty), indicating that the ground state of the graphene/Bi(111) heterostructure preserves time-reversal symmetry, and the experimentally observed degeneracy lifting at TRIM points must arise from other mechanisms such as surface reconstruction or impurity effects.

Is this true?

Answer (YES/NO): NO